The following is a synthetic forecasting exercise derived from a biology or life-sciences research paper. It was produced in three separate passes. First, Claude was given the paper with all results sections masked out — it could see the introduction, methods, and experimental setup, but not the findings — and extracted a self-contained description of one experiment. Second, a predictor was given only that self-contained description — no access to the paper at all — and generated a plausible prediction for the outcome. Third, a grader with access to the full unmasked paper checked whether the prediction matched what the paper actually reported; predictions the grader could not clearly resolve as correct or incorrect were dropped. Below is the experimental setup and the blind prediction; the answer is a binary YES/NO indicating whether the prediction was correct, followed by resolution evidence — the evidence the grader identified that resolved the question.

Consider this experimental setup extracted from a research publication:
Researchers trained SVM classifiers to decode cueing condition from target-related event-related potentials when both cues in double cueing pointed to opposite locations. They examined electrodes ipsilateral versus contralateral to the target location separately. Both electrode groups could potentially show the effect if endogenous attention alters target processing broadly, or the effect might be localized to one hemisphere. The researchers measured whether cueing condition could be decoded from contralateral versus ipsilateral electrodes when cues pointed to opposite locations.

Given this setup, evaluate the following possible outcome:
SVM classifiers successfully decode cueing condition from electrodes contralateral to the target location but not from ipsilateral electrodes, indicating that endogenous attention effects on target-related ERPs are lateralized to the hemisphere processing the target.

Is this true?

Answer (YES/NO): NO